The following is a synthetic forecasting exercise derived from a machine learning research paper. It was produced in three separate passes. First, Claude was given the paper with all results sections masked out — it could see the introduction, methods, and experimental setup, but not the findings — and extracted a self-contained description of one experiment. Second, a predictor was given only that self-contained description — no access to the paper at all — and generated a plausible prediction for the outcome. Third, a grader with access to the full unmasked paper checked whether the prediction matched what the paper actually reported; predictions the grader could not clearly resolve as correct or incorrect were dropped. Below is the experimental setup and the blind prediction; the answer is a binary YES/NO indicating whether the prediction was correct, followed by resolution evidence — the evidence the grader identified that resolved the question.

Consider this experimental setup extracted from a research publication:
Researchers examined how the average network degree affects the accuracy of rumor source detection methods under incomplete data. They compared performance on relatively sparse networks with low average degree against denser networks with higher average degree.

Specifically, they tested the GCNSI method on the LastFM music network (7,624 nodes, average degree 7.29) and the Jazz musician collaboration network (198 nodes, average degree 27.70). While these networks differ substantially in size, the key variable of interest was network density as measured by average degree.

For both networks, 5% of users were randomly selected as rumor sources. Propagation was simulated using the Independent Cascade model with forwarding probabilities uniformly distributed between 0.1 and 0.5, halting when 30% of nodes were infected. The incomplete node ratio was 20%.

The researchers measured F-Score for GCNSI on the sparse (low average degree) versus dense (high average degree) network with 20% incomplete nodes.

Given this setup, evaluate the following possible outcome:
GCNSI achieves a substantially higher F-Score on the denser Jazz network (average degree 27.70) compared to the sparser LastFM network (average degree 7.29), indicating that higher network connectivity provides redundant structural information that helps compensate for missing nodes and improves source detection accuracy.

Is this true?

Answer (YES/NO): YES